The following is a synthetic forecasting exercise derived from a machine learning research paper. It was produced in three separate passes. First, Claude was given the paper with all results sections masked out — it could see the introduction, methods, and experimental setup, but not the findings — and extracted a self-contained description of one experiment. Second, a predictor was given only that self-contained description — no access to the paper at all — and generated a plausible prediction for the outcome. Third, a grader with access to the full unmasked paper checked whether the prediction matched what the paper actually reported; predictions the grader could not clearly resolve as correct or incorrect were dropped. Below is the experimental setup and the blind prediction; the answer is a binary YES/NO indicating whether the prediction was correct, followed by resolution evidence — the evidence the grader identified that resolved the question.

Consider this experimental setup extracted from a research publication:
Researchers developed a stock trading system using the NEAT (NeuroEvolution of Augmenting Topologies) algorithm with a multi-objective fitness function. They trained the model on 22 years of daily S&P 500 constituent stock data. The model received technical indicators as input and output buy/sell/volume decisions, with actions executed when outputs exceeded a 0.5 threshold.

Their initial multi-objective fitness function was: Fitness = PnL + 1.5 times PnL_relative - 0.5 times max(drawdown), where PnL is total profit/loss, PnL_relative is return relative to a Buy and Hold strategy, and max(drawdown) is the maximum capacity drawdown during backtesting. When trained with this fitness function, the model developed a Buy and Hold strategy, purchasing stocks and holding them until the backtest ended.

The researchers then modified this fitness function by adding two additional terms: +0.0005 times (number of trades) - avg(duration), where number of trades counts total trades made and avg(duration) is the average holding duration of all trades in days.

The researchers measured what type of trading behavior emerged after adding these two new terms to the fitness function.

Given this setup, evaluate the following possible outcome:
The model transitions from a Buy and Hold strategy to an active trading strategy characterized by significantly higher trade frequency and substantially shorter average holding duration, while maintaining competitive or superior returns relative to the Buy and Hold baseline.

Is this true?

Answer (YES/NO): NO